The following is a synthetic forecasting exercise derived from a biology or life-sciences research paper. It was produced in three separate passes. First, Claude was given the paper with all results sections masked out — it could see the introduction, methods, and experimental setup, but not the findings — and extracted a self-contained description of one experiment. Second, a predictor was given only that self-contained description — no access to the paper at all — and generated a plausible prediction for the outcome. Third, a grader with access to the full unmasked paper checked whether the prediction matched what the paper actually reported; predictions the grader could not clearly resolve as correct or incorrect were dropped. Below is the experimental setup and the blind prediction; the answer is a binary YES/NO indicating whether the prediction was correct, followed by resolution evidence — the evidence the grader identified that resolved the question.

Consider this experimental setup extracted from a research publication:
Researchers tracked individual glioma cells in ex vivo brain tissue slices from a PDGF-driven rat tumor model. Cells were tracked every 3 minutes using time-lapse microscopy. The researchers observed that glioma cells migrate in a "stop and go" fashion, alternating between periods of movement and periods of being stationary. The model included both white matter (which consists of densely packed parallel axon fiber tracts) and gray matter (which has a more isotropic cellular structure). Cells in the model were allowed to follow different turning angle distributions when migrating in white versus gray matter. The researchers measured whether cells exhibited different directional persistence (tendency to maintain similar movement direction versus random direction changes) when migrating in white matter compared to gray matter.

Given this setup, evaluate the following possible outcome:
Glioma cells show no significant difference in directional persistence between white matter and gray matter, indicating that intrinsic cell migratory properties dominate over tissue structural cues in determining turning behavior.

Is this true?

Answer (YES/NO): NO